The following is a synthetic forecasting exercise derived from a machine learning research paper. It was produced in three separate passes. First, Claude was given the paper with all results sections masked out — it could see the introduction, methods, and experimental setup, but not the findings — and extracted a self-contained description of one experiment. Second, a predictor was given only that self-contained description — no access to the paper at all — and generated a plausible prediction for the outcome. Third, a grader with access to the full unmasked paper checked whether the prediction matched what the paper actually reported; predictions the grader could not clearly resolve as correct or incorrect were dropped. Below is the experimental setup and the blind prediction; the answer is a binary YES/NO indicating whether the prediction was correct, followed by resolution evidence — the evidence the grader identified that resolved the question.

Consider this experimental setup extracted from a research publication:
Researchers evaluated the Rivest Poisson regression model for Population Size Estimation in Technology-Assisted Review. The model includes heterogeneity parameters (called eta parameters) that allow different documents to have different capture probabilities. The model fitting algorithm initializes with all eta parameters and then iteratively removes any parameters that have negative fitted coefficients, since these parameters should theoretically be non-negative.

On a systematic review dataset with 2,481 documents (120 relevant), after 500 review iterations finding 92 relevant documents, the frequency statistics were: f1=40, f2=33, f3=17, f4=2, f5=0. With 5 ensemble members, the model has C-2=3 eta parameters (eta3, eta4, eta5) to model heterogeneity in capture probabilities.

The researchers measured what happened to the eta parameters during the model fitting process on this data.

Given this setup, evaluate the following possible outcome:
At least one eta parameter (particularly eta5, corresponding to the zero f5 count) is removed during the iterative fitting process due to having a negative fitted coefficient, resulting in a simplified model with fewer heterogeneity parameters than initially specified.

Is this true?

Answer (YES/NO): YES